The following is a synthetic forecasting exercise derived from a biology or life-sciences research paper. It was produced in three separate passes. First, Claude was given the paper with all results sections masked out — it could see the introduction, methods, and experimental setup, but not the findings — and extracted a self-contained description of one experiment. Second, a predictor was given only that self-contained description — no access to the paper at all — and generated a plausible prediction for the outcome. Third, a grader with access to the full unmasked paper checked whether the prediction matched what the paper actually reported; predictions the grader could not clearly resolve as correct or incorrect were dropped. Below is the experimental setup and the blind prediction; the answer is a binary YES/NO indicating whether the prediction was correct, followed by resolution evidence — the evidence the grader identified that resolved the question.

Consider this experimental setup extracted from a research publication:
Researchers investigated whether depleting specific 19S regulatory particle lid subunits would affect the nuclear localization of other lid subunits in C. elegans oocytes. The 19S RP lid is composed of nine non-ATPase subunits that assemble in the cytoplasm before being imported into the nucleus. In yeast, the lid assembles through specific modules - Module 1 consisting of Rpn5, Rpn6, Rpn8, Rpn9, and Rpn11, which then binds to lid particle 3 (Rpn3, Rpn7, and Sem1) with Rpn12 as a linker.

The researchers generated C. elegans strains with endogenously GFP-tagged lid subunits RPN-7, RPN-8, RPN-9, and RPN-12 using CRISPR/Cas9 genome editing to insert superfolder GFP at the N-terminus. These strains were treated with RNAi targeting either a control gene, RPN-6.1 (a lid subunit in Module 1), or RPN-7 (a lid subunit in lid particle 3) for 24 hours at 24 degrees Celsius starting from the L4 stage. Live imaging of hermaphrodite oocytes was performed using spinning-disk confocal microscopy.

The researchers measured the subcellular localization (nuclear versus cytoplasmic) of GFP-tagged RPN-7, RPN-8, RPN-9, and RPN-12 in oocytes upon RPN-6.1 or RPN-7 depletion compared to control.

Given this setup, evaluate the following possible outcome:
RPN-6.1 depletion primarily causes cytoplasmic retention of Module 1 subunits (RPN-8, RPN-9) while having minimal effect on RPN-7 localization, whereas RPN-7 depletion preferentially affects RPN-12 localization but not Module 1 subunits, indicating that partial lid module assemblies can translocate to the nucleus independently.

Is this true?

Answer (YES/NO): NO